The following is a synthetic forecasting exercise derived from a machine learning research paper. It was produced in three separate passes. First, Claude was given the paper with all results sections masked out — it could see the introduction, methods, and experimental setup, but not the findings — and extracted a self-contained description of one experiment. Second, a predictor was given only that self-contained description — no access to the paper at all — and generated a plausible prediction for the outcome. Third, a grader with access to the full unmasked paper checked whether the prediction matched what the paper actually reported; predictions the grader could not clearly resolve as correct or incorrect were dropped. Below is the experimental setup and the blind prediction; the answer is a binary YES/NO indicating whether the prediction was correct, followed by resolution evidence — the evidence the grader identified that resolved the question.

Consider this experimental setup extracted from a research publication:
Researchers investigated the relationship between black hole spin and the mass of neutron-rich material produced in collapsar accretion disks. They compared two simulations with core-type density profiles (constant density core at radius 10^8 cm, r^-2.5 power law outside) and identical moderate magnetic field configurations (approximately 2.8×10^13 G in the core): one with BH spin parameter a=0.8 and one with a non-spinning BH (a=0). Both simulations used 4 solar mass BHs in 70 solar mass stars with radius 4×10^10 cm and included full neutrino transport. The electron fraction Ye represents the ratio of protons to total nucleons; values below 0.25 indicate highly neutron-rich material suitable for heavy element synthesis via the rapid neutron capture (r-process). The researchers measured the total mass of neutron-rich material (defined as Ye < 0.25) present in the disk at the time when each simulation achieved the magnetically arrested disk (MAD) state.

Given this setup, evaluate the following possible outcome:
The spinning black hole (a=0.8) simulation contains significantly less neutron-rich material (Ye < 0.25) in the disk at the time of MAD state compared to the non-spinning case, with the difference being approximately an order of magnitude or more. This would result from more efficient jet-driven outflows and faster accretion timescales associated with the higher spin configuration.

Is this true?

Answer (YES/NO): NO